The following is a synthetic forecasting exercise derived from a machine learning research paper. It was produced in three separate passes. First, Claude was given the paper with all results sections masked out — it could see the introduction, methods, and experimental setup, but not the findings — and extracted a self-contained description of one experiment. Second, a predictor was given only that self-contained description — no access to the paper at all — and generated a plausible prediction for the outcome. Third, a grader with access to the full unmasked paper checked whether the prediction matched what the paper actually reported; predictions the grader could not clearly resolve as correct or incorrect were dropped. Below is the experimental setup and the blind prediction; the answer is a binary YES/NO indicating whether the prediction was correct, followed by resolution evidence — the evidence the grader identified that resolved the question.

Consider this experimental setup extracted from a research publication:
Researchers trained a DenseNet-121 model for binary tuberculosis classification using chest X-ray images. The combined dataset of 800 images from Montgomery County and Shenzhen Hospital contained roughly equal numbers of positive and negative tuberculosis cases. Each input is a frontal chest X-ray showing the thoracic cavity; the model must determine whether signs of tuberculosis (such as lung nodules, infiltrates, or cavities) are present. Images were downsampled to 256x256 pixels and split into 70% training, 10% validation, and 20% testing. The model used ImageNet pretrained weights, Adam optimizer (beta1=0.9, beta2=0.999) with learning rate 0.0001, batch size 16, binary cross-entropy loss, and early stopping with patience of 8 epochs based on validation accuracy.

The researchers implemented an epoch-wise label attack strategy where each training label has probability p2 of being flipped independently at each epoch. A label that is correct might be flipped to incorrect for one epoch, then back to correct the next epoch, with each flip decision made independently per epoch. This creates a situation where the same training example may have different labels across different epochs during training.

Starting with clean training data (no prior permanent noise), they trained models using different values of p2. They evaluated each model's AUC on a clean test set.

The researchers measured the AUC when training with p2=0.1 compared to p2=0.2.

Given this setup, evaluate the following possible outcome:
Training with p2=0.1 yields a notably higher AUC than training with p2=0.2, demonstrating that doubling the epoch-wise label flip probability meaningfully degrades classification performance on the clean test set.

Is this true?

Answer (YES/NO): NO